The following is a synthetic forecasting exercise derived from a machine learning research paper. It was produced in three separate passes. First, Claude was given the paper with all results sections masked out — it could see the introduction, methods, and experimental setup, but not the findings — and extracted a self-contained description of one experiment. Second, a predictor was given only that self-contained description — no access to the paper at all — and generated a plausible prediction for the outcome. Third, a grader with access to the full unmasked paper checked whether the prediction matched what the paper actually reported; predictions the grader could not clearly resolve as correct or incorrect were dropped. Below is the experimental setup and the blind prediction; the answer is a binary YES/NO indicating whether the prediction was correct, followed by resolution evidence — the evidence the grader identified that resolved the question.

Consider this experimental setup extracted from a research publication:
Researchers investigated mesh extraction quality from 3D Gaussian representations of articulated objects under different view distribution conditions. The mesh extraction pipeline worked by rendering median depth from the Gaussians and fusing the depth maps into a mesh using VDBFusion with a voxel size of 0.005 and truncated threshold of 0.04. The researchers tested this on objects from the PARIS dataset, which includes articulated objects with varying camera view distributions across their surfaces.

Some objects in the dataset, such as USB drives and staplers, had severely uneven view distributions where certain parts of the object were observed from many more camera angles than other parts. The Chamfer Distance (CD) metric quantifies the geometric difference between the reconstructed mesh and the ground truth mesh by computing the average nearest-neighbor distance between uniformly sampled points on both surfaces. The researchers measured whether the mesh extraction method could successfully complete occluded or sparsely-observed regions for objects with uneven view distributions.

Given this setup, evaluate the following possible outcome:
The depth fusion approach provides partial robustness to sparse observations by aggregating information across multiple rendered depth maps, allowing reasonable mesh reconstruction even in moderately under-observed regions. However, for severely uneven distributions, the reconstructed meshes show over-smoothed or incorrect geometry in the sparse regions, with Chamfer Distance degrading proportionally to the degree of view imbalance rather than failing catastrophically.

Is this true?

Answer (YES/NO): NO